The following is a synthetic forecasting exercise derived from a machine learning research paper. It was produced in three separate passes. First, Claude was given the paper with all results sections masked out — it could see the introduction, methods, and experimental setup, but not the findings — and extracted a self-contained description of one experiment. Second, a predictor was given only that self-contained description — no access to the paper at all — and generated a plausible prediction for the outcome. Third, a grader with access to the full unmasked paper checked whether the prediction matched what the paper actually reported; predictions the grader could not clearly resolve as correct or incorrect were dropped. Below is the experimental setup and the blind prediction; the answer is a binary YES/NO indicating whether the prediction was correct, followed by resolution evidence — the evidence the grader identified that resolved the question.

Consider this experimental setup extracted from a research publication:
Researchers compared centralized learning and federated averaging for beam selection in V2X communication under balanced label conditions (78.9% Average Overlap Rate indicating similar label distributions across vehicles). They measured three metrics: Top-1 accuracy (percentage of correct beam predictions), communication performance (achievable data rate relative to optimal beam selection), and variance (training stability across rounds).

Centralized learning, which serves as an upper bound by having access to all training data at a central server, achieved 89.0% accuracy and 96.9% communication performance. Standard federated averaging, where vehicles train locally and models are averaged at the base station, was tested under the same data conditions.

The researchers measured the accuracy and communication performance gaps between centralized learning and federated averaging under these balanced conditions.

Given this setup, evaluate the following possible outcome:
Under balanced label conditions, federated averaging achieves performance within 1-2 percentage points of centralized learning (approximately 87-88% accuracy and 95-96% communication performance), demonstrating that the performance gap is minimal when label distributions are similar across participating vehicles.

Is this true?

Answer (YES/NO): NO